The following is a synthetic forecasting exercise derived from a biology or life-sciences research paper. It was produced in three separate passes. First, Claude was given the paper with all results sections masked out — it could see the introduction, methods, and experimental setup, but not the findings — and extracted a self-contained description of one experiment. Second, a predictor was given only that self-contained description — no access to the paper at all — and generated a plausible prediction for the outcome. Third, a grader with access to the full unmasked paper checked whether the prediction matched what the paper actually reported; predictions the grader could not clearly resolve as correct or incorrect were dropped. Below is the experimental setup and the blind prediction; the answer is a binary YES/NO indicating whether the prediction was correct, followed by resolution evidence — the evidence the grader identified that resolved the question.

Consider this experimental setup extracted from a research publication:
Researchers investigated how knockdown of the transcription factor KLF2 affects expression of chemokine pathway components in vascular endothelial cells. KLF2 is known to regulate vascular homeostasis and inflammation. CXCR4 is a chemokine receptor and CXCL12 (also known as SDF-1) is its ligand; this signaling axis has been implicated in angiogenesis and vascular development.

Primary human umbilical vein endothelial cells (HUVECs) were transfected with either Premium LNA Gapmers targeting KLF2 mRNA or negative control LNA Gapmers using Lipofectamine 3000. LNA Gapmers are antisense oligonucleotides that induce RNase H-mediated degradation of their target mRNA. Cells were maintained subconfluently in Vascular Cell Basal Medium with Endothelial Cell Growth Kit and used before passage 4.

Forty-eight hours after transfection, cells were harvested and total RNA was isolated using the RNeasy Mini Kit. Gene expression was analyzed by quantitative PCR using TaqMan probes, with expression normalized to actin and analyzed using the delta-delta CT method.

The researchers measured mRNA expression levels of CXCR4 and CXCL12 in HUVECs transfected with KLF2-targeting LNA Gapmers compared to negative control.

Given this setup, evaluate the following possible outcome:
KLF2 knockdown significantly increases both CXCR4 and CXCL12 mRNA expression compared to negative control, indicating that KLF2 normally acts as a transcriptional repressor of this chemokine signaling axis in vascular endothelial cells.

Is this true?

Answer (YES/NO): YES